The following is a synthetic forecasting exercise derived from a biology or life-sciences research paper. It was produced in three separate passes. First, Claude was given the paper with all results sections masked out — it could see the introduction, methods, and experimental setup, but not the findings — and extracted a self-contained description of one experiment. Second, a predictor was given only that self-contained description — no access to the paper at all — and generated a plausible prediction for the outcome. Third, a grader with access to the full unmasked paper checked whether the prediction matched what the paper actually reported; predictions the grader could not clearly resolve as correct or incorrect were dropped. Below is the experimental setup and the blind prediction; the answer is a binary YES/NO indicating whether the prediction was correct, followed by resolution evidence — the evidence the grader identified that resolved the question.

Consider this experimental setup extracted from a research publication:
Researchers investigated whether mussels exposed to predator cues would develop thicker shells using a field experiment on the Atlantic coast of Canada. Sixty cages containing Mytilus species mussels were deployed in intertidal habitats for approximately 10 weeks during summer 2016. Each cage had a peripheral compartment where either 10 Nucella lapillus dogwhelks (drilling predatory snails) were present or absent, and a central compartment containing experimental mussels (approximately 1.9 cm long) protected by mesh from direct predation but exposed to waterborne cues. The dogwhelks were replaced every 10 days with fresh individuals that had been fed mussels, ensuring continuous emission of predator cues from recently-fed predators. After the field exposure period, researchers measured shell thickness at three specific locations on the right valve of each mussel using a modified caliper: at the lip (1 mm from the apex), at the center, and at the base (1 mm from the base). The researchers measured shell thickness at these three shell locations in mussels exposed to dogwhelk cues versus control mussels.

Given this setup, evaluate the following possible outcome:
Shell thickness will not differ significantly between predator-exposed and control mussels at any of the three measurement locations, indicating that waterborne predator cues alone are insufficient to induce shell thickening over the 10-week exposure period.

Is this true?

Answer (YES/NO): NO